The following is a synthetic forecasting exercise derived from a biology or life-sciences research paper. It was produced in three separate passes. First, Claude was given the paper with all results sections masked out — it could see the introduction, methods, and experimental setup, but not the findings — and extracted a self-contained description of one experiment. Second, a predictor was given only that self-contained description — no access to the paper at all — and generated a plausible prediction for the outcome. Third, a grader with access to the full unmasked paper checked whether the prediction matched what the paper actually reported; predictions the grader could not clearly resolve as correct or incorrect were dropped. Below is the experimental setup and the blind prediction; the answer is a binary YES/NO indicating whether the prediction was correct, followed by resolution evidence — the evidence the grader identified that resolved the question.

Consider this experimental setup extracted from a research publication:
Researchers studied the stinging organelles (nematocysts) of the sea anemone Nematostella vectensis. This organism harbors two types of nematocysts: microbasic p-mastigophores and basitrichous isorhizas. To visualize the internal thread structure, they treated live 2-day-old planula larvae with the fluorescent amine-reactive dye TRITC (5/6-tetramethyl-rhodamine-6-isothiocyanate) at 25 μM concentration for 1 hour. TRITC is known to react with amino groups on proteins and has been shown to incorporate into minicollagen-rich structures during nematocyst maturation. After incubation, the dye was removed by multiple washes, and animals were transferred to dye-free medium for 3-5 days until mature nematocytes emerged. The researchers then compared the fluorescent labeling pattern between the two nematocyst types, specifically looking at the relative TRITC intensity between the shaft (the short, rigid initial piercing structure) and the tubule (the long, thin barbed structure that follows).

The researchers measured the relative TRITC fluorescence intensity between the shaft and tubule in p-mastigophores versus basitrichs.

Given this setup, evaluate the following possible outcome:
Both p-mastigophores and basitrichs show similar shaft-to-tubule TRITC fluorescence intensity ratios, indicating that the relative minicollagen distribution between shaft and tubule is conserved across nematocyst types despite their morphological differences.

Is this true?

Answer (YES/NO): NO